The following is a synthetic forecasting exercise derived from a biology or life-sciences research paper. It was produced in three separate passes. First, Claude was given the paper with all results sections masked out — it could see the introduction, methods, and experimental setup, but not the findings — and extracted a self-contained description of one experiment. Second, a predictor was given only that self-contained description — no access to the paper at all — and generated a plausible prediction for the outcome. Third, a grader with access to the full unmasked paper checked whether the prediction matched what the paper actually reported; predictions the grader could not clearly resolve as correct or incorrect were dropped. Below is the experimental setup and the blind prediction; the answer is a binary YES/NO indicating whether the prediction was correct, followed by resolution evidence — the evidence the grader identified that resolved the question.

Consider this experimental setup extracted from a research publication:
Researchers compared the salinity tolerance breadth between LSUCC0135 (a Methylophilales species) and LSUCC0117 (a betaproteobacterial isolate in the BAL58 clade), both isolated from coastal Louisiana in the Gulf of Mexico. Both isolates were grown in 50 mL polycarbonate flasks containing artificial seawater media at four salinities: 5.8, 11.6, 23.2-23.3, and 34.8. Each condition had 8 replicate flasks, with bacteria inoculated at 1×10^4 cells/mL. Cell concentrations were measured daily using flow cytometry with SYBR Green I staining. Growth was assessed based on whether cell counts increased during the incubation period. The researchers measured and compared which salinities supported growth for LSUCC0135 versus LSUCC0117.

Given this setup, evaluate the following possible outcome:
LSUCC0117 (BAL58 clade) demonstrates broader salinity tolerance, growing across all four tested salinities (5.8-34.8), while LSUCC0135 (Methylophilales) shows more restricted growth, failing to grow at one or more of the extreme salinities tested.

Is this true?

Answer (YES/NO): YES